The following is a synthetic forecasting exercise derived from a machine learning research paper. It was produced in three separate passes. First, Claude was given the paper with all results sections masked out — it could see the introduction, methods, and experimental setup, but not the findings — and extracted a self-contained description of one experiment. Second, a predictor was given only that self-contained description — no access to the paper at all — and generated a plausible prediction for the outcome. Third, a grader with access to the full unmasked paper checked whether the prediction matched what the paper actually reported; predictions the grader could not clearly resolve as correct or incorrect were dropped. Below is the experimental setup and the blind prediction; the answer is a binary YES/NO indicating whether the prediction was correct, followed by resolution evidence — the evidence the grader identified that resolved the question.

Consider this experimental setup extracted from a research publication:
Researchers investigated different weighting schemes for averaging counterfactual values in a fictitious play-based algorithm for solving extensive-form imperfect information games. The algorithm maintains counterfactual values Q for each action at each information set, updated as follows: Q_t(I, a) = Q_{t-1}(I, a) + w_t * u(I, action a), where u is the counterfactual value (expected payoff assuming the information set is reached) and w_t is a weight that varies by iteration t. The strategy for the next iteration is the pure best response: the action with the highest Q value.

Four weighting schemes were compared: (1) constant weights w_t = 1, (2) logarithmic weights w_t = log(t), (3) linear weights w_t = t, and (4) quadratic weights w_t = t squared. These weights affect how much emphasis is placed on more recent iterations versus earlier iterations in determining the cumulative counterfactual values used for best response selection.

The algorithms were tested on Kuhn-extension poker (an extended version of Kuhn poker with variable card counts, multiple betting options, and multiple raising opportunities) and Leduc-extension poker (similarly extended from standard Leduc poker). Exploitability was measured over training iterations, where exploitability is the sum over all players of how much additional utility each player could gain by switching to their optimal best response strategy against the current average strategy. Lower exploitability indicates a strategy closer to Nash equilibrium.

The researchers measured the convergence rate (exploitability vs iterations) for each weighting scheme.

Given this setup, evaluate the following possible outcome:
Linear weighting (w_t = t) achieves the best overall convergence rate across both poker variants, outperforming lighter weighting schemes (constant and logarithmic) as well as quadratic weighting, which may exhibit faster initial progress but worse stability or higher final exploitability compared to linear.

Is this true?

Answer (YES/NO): NO